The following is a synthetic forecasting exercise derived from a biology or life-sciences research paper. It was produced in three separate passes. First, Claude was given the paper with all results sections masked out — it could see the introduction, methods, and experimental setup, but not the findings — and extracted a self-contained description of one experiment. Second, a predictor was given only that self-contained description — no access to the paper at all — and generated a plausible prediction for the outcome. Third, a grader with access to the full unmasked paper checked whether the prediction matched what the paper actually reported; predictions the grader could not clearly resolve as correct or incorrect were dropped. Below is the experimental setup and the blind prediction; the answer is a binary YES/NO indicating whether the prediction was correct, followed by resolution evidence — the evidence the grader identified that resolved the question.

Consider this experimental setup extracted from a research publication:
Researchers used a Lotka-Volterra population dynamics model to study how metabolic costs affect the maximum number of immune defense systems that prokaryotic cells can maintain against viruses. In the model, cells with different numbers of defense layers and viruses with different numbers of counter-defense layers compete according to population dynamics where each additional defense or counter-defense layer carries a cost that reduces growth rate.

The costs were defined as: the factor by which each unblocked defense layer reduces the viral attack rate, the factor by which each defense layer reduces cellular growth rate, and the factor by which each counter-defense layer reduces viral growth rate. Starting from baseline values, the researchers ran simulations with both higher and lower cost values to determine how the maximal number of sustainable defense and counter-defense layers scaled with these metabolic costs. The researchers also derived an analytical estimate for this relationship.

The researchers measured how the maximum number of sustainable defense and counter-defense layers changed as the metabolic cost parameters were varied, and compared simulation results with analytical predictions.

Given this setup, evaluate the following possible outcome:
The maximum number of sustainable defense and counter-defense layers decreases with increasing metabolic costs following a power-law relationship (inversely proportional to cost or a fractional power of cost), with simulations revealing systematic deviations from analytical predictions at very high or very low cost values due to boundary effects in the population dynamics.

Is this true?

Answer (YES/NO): NO